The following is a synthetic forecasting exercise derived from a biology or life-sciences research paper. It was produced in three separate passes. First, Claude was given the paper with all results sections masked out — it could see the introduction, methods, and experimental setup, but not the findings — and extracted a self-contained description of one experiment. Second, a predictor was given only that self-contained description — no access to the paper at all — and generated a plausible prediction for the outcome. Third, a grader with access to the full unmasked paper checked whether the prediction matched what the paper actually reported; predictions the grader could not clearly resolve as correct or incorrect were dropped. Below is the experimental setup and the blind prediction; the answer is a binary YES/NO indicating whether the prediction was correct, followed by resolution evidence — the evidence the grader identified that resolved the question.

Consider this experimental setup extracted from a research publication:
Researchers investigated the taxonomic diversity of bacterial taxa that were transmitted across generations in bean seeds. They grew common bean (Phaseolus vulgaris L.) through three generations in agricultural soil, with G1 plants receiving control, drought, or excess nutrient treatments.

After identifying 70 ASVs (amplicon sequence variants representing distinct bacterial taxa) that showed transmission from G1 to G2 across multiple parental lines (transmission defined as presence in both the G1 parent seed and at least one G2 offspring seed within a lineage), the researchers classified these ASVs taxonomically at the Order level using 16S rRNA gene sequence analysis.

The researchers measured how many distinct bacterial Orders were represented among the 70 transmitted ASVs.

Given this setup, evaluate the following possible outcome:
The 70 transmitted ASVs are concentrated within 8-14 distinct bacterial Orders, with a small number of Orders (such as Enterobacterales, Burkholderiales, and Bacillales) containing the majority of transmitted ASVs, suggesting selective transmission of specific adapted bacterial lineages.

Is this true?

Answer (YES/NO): NO